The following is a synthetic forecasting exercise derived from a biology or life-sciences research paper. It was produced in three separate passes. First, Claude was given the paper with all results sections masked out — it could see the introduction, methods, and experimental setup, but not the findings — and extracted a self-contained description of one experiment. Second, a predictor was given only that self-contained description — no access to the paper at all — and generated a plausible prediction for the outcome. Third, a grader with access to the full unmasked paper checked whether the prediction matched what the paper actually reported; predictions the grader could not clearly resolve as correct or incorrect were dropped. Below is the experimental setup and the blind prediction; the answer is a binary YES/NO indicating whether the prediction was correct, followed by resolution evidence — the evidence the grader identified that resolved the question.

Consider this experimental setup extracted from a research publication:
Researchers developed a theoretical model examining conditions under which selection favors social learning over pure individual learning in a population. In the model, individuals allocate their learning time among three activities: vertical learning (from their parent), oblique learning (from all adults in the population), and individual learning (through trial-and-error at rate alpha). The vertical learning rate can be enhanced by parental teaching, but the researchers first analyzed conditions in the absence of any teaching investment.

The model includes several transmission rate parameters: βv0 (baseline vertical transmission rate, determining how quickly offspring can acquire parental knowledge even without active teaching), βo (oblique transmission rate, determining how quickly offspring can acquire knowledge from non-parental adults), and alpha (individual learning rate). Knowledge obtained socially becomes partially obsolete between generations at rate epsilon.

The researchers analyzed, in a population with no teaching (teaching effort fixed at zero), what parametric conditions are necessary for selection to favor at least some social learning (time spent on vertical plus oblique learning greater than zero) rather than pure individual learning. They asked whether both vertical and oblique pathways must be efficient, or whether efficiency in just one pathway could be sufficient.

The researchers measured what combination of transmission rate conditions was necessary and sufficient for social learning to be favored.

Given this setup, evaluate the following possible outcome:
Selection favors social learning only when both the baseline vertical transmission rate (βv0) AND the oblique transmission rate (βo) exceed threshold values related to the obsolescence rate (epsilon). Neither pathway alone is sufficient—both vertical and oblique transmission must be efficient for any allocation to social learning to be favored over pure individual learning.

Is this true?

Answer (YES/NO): NO